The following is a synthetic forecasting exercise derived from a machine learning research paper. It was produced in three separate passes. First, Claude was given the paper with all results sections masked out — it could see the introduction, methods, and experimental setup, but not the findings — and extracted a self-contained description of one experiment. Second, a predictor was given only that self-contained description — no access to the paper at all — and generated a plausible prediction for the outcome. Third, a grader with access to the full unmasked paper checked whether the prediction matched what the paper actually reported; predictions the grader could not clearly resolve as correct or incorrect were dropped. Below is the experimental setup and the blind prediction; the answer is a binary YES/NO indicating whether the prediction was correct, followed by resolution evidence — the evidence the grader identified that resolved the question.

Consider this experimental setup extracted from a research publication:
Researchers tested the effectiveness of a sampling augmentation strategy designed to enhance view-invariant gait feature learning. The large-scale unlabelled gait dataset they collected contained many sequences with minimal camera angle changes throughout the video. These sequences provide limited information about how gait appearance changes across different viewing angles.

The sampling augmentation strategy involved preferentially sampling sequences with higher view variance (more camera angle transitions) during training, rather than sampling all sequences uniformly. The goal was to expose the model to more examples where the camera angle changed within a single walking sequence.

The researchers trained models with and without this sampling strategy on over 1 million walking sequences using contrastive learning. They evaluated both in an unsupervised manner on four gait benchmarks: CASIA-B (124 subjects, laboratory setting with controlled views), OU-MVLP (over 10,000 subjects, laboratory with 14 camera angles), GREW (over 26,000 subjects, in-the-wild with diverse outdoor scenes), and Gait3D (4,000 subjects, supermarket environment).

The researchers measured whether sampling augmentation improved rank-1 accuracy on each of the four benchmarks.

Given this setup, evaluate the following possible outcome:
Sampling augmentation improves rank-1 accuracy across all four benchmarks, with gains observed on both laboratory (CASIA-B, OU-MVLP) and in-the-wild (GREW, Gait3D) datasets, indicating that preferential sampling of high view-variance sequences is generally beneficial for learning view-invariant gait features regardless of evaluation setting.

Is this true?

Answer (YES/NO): NO